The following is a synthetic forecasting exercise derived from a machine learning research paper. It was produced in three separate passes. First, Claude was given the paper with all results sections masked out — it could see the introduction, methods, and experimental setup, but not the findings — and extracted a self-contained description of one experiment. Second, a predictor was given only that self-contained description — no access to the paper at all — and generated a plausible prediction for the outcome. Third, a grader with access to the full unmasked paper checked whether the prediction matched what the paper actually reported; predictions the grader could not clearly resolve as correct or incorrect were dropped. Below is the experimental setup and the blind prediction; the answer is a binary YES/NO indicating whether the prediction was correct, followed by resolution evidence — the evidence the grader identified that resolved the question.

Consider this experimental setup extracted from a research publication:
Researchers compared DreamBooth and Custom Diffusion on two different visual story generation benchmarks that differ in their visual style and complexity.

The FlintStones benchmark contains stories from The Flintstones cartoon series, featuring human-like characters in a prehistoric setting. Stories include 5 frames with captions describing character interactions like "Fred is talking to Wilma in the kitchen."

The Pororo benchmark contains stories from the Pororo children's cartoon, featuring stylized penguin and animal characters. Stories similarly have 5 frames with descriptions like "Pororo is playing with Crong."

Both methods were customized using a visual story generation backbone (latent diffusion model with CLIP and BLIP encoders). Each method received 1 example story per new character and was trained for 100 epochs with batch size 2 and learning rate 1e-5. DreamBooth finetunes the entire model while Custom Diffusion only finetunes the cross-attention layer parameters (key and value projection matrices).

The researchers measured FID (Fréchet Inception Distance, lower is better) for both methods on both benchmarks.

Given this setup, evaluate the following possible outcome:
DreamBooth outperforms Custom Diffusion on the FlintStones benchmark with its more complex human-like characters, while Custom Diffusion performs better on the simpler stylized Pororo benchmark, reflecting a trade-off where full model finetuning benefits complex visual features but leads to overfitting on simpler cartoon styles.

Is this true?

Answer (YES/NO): NO